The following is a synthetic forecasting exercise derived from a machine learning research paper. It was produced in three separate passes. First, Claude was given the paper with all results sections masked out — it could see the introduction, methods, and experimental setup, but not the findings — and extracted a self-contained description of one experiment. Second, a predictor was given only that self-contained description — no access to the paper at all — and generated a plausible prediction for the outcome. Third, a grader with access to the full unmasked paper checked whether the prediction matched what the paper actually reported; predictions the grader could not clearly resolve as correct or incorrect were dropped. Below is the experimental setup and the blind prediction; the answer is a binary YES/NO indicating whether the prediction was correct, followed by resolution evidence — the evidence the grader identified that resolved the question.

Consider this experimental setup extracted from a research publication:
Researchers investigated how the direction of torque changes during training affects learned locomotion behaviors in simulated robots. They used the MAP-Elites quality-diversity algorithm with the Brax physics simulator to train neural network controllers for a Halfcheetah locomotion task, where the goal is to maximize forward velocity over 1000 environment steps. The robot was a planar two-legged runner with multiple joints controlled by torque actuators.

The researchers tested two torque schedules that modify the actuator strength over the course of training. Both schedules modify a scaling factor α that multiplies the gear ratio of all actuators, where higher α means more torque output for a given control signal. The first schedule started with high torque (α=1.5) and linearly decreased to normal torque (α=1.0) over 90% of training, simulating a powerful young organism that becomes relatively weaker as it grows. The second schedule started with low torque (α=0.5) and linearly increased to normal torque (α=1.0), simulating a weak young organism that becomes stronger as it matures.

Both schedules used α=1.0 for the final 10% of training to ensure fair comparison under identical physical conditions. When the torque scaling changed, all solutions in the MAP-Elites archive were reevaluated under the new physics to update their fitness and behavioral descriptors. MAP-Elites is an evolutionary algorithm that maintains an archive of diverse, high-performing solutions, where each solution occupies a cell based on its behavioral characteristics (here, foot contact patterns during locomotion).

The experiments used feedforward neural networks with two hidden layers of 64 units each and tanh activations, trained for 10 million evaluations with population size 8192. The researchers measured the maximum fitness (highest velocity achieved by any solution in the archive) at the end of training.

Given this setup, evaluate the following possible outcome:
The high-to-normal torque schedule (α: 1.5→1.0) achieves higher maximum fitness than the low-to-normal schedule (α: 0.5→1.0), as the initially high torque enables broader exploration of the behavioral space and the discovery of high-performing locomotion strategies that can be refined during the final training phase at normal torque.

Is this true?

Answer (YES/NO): YES